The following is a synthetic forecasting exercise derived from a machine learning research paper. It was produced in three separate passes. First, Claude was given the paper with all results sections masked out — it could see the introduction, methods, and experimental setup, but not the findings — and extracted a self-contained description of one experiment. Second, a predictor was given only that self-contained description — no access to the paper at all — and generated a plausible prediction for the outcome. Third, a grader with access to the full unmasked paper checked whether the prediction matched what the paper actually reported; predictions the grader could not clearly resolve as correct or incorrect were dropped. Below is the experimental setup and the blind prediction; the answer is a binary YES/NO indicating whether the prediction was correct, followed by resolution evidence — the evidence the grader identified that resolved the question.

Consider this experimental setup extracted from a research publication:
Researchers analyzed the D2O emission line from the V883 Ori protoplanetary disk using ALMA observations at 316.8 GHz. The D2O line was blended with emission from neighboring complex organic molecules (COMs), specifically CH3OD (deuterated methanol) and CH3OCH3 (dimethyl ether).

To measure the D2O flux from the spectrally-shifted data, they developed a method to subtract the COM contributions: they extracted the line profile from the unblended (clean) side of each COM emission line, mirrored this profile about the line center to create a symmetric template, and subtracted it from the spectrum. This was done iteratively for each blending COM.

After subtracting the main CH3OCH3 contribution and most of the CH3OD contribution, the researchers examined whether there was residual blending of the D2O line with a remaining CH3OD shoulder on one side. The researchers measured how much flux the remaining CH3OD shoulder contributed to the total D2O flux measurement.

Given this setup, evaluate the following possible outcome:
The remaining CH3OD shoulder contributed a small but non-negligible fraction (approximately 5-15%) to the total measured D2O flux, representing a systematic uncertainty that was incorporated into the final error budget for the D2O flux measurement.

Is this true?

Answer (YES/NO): NO